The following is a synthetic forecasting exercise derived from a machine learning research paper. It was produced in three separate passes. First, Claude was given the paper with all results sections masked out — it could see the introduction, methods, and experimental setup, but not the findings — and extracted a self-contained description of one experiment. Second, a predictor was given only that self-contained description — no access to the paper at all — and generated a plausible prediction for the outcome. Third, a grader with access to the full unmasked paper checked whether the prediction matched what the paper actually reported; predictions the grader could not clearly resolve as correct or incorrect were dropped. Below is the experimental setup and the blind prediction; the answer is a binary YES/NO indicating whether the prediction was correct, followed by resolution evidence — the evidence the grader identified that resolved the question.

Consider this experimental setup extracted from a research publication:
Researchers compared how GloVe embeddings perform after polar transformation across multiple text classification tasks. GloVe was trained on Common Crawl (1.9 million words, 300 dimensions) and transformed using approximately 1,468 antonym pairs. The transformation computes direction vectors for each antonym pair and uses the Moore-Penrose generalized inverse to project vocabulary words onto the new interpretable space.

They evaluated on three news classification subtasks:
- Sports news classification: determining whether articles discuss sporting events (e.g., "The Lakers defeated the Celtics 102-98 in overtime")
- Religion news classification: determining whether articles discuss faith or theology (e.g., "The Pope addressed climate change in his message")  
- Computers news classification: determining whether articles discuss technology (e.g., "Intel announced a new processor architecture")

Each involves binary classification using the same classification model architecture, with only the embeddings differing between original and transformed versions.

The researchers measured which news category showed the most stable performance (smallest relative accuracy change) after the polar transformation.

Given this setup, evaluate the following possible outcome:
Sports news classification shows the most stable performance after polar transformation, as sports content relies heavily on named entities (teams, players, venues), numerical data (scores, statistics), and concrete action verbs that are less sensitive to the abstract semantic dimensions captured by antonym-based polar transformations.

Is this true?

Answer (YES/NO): YES